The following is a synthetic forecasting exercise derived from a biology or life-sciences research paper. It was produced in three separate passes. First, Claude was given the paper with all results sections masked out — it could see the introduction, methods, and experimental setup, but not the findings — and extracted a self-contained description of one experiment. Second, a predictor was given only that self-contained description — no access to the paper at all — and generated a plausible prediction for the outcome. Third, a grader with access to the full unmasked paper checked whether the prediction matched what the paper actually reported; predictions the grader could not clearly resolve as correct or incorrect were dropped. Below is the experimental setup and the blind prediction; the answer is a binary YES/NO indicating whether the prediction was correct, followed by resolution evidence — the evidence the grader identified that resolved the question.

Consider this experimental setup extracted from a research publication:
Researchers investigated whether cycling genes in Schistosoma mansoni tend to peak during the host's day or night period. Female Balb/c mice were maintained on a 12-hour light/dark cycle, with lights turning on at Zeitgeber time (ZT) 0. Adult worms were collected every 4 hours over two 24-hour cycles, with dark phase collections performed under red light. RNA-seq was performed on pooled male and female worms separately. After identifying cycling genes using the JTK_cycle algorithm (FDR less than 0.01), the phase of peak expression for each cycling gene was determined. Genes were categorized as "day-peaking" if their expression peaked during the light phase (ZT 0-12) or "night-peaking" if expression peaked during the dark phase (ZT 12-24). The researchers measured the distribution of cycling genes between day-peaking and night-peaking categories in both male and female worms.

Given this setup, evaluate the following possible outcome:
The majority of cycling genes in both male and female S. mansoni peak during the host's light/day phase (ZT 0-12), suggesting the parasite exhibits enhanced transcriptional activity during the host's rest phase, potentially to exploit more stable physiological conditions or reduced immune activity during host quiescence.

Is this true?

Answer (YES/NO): YES